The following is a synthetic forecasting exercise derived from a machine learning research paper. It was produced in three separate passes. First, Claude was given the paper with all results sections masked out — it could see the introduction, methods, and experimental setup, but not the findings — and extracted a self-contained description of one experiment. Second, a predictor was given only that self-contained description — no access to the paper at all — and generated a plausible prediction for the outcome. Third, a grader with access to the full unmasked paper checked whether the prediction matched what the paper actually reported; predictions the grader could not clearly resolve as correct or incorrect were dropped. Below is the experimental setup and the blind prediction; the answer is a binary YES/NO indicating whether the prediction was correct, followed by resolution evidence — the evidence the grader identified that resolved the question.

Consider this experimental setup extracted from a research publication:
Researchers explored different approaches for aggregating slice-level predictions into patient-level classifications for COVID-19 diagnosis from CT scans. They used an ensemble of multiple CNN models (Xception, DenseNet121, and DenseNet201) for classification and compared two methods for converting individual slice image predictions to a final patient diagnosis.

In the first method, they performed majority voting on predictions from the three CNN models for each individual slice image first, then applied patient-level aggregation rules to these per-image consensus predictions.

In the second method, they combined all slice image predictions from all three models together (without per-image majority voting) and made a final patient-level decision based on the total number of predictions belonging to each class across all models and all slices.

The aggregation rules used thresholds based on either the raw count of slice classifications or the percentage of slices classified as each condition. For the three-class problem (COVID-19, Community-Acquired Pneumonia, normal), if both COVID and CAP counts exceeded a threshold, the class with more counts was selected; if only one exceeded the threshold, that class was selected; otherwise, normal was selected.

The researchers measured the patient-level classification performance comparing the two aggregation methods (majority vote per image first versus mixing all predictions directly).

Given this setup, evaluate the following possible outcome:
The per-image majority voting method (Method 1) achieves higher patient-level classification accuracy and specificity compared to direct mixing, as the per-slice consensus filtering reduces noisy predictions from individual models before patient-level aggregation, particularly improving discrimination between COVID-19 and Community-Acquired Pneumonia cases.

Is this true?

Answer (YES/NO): NO